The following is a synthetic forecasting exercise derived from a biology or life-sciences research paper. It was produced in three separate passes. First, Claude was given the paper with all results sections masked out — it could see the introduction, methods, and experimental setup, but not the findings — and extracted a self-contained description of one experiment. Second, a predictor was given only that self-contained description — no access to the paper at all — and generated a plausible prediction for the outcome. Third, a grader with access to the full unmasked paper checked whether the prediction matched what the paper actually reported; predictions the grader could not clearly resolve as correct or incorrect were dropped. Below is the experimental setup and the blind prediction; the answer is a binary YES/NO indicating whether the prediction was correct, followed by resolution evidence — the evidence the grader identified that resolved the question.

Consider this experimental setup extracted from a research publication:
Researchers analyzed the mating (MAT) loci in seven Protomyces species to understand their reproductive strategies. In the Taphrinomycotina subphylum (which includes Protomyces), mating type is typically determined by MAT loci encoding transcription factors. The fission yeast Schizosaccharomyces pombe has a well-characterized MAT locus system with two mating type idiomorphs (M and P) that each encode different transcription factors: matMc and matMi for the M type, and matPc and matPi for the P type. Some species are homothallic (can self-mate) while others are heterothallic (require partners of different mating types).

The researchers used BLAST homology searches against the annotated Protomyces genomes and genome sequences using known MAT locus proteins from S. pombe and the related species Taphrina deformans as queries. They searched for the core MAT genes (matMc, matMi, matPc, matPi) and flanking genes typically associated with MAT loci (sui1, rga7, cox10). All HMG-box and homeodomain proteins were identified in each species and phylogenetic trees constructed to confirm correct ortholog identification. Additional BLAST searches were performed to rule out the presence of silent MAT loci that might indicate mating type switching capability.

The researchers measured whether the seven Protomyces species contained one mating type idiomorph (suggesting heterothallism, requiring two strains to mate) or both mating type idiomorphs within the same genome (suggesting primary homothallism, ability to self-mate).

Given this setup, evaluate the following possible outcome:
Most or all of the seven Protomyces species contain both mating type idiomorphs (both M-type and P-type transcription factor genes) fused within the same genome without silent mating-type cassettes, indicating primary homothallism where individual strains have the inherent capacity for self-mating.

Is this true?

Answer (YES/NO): NO